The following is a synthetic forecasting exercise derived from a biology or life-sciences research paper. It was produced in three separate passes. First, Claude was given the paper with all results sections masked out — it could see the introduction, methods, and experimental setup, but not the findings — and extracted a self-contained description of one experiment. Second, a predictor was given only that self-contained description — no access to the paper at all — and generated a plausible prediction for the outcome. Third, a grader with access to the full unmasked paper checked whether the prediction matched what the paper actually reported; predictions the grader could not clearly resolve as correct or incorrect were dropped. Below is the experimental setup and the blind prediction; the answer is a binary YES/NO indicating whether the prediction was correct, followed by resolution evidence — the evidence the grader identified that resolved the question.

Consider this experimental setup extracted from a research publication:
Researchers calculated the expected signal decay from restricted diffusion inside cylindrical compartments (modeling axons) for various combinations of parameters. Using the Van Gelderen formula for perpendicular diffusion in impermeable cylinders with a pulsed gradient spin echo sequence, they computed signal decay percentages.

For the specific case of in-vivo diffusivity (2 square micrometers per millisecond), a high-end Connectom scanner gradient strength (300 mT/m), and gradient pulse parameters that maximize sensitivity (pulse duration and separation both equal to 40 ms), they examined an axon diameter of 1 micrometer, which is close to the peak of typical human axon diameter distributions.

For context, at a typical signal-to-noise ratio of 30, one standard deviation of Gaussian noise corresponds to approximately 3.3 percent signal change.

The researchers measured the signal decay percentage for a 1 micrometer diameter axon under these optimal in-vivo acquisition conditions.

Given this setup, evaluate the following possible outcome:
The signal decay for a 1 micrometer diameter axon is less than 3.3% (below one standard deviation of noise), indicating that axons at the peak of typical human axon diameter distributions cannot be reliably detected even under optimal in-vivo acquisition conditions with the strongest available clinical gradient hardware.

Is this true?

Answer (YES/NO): YES